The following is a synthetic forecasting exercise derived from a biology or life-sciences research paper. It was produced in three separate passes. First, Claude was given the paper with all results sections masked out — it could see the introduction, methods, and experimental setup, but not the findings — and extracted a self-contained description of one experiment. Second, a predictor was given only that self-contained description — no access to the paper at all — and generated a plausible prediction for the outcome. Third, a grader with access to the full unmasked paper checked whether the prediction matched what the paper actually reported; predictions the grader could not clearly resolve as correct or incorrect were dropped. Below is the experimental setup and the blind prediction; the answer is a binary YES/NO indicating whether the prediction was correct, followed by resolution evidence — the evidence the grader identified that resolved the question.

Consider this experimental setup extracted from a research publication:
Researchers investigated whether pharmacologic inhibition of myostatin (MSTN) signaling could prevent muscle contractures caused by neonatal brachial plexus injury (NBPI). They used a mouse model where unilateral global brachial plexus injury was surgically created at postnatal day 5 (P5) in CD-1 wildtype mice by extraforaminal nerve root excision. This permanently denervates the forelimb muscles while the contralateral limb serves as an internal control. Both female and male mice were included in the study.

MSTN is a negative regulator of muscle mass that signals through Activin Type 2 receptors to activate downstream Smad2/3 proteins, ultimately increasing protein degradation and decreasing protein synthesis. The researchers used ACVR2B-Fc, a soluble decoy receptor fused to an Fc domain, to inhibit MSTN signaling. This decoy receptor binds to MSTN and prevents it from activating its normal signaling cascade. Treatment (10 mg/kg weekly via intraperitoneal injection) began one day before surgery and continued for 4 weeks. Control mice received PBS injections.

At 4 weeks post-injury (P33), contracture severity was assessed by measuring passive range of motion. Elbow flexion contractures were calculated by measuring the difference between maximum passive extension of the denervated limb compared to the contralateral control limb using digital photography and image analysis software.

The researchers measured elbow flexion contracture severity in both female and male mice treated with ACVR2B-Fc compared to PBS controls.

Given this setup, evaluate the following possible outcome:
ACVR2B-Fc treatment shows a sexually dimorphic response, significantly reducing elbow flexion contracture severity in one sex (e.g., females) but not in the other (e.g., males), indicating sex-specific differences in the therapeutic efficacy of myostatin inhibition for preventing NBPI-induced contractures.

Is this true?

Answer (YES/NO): YES